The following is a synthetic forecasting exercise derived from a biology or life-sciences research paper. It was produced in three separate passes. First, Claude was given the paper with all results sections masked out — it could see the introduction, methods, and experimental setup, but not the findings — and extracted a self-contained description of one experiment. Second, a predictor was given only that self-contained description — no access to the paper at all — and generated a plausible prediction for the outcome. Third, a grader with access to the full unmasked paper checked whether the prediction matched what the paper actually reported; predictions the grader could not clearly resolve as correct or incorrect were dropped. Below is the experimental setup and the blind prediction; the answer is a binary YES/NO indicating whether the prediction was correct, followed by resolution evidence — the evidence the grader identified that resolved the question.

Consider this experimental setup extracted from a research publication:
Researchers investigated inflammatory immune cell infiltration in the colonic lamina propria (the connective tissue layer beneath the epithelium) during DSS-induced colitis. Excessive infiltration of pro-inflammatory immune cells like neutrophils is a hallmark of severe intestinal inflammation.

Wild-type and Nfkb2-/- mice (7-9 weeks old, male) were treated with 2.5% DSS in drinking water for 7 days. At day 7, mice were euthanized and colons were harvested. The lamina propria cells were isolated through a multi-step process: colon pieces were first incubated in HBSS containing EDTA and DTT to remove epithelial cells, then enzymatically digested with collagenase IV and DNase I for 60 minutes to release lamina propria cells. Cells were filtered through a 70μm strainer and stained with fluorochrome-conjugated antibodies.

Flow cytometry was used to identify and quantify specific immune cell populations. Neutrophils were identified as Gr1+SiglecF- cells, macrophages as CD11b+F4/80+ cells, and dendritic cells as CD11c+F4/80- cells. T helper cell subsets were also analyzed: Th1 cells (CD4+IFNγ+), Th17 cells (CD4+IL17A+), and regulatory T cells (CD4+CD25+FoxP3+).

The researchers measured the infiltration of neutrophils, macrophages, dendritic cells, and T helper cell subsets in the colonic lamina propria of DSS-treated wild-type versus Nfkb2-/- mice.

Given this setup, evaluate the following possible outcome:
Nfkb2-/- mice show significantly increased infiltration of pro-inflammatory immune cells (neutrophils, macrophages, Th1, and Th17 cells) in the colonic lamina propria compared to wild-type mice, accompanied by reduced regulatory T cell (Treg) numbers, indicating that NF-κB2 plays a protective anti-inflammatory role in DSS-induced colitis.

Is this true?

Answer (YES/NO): NO